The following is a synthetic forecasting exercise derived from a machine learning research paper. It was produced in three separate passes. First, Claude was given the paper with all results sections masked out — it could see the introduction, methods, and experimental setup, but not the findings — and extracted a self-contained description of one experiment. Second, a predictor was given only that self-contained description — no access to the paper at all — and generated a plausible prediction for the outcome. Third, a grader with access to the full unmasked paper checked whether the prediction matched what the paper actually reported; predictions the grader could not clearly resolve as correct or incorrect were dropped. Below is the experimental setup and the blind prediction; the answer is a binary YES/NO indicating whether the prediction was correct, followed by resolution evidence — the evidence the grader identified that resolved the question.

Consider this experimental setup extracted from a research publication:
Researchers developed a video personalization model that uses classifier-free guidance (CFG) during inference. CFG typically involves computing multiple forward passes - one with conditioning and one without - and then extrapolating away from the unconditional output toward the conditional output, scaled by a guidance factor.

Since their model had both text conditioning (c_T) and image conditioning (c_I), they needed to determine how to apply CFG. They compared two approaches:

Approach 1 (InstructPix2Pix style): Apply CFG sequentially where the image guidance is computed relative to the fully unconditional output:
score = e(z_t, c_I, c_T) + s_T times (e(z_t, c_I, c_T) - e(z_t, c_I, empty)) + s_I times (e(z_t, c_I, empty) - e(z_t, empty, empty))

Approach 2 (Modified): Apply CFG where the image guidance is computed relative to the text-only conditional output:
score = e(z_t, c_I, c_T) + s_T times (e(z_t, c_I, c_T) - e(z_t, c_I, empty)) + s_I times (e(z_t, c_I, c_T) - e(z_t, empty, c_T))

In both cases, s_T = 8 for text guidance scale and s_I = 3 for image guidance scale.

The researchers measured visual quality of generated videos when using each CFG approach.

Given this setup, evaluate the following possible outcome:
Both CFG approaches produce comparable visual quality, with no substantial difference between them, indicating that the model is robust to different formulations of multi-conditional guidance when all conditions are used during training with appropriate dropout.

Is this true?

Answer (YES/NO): NO